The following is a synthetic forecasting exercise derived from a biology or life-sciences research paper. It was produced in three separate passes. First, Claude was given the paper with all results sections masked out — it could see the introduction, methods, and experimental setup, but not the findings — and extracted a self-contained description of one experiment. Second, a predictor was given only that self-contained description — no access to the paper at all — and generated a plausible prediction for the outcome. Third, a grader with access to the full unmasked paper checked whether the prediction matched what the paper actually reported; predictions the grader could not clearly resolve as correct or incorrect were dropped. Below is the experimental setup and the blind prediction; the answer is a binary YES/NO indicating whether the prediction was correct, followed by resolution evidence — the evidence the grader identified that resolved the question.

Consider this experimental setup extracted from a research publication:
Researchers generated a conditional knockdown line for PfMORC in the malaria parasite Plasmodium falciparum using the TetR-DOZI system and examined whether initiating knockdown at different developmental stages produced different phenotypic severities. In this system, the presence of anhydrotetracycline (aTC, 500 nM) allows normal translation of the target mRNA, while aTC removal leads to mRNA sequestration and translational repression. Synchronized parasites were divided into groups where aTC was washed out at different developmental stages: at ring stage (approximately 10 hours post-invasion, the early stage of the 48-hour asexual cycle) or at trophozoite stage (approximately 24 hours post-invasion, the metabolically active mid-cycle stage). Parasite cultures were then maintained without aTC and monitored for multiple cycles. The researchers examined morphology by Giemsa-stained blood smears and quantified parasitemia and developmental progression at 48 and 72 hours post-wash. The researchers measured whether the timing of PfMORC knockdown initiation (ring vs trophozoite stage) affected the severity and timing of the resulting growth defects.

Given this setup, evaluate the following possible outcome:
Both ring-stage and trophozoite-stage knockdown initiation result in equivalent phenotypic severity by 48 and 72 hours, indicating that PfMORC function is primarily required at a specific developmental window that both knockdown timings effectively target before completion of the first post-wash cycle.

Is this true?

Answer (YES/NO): NO